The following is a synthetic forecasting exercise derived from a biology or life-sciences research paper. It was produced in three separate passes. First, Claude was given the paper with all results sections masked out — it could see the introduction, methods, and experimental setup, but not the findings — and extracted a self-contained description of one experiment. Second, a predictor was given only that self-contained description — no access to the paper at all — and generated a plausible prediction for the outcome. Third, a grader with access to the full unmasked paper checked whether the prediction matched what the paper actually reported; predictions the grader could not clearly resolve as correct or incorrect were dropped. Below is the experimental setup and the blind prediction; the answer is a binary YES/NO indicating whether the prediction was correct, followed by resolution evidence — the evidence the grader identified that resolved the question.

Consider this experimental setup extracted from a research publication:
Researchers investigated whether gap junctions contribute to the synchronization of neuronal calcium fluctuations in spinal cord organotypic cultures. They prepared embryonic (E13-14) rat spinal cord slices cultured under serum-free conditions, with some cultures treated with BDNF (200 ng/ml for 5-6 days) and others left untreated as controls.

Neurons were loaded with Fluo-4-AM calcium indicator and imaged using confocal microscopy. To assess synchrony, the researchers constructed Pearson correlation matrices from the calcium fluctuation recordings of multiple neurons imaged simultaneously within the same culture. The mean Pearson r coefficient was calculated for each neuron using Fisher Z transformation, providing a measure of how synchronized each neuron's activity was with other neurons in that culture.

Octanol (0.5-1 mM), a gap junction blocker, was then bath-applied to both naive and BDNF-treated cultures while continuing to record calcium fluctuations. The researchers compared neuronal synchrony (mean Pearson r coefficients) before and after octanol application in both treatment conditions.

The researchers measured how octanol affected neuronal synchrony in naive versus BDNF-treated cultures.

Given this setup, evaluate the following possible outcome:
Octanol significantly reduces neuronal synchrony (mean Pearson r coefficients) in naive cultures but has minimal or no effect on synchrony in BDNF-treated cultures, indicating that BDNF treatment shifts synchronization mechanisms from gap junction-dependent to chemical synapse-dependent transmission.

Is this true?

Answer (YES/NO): NO